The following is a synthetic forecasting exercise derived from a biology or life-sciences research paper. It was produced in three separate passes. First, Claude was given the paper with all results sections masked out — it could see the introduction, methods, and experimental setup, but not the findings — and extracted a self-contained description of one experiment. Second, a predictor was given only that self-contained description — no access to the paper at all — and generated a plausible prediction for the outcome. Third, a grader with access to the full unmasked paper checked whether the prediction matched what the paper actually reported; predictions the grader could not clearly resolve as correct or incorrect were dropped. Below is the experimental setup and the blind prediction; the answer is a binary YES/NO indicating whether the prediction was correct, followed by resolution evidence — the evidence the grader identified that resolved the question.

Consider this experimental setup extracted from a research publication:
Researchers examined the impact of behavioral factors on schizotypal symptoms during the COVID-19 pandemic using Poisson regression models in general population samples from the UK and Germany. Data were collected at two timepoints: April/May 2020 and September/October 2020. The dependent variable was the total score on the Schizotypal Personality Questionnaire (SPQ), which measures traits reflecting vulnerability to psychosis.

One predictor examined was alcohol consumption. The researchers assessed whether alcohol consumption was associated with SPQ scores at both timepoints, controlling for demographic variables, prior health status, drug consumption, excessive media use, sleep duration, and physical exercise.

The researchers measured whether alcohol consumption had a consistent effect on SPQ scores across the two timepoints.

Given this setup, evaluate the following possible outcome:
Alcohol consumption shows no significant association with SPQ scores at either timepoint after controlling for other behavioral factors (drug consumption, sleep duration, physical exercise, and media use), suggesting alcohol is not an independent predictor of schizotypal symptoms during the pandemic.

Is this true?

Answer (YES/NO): NO